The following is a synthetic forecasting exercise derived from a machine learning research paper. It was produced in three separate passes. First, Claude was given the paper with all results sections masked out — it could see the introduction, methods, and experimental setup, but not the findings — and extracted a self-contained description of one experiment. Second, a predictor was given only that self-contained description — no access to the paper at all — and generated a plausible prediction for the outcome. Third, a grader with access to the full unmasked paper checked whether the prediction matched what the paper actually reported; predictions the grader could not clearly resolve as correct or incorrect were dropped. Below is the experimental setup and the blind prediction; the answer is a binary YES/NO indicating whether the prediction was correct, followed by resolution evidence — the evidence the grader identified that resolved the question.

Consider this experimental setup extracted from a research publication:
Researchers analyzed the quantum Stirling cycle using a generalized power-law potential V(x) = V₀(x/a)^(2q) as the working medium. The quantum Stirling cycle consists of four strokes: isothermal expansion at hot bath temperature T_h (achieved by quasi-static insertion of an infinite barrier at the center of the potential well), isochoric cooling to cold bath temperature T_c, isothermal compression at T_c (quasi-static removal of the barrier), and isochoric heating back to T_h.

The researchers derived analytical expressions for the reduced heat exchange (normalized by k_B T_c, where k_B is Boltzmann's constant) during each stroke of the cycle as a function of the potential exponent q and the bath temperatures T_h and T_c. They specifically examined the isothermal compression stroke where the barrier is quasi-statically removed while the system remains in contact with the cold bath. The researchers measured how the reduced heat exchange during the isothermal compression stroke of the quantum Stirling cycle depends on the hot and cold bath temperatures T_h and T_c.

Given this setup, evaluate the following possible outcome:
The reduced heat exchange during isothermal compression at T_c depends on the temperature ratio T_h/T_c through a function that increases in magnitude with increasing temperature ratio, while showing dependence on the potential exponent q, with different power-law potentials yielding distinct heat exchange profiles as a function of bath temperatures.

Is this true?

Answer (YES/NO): NO